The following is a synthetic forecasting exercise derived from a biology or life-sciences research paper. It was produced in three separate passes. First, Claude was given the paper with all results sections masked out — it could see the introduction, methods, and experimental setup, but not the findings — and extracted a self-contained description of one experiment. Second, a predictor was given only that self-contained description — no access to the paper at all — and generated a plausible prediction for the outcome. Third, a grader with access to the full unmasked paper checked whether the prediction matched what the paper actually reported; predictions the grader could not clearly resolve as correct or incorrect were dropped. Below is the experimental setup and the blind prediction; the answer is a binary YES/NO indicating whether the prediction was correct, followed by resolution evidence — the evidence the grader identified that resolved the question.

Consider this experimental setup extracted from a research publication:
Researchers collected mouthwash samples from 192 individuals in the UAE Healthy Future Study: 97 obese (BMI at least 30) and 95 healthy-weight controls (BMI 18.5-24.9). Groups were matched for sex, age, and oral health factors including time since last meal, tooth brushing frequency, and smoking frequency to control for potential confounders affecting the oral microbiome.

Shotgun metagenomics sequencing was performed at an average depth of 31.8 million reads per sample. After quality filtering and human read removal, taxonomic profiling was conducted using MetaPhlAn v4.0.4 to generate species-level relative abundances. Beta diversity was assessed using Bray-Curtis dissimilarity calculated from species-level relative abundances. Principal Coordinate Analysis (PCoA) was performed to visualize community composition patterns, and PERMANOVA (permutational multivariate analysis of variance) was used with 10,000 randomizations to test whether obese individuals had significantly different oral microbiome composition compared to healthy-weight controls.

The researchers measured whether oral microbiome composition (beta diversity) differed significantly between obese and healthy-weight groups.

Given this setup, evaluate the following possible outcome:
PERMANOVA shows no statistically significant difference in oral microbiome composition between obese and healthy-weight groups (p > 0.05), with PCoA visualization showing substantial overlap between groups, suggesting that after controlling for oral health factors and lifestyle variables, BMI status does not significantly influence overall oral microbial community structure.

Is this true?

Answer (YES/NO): NO